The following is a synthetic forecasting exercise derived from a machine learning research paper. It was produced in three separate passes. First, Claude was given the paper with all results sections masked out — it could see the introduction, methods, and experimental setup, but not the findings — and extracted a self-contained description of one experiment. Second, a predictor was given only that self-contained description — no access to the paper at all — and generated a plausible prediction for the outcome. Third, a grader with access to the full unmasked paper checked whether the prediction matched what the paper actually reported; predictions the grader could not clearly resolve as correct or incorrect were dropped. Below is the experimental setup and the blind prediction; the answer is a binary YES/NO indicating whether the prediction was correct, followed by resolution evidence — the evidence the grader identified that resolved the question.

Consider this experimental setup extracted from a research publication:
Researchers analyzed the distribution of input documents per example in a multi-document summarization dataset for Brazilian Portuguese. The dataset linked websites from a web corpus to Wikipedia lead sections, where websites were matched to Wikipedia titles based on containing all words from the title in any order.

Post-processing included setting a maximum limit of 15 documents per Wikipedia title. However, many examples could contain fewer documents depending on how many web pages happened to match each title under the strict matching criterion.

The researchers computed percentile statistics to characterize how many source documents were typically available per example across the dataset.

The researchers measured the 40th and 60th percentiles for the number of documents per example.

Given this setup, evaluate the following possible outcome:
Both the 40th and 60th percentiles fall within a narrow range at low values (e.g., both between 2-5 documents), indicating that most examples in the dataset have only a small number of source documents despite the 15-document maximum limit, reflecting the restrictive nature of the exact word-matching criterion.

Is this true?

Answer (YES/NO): NO